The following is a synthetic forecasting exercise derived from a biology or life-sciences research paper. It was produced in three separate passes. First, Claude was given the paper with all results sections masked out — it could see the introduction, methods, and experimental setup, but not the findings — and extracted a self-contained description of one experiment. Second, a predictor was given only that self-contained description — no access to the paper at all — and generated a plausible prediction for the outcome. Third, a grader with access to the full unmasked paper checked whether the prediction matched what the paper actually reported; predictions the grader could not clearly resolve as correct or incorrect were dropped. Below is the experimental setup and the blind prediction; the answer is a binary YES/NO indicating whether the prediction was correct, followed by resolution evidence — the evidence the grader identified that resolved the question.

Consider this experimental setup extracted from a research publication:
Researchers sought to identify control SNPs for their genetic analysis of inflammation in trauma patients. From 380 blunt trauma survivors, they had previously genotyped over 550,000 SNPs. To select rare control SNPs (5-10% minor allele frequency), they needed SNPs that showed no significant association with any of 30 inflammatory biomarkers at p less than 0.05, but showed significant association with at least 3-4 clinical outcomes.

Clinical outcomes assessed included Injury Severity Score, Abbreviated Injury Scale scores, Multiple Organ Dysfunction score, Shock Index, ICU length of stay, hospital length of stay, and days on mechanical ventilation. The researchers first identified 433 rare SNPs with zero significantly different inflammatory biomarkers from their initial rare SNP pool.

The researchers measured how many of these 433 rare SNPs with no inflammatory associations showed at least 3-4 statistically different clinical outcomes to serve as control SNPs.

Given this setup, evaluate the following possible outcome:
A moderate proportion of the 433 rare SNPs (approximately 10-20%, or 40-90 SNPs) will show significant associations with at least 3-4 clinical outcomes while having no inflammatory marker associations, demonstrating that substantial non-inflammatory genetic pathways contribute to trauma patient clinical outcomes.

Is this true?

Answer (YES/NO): NO